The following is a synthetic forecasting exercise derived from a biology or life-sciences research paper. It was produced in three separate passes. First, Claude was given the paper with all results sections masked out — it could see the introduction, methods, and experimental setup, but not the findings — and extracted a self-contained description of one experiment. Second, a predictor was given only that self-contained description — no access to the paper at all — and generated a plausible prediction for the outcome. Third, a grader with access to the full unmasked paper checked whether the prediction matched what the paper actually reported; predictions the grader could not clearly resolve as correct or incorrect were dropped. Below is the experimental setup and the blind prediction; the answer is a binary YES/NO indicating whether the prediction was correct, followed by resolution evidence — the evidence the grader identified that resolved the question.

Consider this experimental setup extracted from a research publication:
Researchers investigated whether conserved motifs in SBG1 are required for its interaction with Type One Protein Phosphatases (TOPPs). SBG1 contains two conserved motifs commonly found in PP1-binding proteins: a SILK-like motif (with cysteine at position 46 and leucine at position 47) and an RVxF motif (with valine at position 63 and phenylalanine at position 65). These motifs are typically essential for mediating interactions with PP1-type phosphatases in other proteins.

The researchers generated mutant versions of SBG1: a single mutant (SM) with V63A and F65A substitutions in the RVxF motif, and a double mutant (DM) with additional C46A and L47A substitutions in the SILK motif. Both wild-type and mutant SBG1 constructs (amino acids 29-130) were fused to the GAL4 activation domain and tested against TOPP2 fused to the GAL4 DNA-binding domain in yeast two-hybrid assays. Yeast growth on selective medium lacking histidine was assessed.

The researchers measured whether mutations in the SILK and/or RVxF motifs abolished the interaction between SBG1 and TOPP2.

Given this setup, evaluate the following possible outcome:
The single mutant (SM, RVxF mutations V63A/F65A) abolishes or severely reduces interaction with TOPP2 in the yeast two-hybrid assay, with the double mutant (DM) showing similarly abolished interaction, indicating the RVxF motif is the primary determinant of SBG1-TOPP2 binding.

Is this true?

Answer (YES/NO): NO